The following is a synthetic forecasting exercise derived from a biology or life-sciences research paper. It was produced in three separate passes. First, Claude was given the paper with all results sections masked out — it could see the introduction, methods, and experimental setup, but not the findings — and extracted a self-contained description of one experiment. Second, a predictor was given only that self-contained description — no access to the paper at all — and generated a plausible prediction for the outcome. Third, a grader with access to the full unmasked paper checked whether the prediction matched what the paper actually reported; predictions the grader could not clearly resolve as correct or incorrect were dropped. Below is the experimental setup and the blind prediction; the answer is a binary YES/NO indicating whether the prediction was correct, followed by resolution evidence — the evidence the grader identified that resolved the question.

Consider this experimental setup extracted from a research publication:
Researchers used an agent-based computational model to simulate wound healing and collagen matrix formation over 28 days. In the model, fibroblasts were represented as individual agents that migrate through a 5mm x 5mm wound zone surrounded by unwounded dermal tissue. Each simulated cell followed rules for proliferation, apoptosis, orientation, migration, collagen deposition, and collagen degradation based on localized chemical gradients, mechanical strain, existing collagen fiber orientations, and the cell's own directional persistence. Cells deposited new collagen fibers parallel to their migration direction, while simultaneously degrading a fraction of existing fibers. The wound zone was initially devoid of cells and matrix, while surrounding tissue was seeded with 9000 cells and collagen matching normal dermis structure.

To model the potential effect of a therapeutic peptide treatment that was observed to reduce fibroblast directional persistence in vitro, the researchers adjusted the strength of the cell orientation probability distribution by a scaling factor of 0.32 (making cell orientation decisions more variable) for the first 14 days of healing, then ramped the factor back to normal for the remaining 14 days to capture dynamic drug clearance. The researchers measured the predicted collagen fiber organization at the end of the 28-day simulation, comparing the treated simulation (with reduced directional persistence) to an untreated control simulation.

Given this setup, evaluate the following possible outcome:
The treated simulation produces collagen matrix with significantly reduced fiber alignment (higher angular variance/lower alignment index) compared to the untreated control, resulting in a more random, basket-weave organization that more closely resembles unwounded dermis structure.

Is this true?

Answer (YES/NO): YES